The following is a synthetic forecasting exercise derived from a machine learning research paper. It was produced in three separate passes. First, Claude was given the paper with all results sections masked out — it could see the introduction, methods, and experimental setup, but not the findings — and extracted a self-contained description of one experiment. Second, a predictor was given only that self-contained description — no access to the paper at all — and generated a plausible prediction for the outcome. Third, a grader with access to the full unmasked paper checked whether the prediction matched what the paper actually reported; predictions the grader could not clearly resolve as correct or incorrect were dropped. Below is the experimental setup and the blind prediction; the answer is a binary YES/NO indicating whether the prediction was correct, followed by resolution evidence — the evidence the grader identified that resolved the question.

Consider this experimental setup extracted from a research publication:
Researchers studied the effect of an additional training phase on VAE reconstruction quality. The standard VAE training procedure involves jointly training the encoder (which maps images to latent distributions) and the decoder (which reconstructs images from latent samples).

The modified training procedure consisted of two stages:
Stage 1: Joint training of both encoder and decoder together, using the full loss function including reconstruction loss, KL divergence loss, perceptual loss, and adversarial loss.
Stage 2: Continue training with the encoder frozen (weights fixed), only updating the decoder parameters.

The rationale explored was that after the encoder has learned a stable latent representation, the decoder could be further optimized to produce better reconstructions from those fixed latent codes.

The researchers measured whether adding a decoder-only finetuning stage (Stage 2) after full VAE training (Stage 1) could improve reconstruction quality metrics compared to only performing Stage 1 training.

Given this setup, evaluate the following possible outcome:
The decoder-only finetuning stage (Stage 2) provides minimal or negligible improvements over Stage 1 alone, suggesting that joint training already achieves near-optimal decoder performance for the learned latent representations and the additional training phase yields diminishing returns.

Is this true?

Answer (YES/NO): NO